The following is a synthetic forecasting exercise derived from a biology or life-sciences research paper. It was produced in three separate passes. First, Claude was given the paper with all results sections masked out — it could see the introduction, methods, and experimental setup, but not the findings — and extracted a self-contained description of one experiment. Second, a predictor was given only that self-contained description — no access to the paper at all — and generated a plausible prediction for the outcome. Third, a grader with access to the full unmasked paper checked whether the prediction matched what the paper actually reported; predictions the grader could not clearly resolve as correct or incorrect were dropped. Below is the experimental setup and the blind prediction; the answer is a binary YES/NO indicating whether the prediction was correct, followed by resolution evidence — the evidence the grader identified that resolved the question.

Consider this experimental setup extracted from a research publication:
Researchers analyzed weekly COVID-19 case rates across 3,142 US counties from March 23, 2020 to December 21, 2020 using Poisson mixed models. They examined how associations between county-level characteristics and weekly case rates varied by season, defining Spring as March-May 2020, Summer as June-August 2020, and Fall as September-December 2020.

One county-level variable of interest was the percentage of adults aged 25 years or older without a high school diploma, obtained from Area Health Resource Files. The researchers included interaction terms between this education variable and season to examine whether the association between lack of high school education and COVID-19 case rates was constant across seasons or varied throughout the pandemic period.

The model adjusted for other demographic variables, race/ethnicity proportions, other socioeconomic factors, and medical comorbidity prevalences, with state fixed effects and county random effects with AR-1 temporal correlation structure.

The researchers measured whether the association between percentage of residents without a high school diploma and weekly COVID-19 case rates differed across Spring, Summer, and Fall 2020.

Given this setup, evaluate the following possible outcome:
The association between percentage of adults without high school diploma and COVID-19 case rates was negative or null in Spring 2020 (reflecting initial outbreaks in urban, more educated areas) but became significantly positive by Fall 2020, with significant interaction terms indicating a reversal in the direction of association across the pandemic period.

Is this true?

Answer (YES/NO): NO